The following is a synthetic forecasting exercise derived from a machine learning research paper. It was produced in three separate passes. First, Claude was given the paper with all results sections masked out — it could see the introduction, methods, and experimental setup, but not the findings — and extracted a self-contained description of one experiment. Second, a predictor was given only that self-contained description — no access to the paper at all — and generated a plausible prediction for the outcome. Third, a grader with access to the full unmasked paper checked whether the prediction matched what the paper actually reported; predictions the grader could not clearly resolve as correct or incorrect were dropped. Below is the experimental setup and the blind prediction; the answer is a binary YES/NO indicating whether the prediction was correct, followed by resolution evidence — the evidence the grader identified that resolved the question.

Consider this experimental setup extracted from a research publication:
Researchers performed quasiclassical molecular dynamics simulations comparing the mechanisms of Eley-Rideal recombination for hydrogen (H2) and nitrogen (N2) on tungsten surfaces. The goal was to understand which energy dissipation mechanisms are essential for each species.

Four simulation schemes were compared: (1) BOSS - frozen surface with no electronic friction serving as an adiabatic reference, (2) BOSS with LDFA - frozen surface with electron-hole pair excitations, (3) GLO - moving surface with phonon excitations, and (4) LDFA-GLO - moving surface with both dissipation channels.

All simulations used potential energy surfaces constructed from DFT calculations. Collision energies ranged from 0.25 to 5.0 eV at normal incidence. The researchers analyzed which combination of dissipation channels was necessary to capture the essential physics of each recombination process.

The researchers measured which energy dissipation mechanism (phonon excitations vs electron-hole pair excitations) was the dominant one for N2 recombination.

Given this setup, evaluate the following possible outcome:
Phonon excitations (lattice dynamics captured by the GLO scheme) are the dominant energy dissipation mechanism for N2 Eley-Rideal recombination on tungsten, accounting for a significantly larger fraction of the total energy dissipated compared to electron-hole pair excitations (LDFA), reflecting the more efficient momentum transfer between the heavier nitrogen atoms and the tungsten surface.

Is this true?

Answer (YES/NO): YES